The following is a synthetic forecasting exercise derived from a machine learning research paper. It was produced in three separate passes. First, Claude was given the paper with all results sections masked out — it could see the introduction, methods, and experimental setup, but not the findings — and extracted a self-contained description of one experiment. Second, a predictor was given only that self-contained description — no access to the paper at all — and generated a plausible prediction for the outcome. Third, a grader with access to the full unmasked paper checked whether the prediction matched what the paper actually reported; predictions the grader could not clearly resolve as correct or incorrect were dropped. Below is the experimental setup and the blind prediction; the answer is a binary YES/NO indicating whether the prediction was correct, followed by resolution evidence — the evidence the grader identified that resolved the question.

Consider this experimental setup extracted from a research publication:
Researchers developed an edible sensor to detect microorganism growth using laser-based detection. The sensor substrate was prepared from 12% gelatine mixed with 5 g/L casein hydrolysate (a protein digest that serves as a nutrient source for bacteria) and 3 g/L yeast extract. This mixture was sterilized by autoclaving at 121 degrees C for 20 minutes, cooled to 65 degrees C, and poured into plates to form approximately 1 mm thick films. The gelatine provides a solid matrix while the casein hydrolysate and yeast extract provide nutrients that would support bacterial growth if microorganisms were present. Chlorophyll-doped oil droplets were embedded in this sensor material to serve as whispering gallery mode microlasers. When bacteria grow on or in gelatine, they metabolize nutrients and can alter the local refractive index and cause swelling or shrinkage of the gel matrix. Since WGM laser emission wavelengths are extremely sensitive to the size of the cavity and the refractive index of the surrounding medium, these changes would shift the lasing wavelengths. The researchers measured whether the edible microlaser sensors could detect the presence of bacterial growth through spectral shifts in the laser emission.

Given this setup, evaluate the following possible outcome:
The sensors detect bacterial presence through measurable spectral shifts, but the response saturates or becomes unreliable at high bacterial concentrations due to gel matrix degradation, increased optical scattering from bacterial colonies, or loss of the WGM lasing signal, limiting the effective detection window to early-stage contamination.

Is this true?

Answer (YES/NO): NO